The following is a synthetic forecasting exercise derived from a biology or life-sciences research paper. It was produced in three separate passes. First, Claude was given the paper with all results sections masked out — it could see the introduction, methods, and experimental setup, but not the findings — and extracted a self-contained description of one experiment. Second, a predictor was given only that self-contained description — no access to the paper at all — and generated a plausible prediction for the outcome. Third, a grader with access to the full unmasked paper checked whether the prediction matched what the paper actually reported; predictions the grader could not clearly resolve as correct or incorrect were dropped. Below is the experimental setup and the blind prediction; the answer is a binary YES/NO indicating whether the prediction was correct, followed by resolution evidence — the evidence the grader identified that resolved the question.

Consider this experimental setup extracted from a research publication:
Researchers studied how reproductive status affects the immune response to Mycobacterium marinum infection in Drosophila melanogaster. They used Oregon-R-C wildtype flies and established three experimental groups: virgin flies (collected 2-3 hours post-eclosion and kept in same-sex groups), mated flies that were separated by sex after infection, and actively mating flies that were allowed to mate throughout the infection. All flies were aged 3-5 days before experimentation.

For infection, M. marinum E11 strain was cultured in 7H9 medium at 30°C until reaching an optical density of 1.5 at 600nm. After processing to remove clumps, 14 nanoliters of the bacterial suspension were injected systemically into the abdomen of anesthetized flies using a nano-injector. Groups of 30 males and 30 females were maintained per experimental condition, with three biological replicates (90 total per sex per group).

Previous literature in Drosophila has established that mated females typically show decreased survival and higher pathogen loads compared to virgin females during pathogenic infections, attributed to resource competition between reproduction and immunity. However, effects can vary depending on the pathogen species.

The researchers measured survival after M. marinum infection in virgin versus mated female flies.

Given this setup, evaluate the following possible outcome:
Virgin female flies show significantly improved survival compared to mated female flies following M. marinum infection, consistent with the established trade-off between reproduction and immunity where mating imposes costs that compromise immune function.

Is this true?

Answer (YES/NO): NO